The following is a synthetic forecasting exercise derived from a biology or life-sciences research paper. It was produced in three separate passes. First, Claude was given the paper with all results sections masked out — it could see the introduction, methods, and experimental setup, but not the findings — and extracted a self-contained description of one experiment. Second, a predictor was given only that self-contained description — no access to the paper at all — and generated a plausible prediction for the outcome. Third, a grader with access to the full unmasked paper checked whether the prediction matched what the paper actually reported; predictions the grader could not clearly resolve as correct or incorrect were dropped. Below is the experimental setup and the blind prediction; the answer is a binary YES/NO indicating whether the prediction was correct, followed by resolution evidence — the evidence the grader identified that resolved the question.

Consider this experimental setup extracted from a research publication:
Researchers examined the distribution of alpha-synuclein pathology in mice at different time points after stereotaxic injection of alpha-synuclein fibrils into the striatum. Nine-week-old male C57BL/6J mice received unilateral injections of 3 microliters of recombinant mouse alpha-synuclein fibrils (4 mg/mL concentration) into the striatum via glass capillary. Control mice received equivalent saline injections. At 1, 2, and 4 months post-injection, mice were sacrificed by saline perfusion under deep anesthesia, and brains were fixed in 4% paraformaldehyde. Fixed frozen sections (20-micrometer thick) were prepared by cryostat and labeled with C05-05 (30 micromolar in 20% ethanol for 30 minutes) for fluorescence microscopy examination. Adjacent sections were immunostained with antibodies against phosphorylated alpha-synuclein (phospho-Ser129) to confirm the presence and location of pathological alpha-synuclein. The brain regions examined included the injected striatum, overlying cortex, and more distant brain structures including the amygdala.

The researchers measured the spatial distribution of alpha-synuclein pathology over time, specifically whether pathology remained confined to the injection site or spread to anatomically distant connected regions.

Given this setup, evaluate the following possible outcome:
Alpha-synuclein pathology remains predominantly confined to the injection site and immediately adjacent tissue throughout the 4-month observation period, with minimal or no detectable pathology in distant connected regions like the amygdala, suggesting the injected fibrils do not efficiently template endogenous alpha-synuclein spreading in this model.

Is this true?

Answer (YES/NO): NO